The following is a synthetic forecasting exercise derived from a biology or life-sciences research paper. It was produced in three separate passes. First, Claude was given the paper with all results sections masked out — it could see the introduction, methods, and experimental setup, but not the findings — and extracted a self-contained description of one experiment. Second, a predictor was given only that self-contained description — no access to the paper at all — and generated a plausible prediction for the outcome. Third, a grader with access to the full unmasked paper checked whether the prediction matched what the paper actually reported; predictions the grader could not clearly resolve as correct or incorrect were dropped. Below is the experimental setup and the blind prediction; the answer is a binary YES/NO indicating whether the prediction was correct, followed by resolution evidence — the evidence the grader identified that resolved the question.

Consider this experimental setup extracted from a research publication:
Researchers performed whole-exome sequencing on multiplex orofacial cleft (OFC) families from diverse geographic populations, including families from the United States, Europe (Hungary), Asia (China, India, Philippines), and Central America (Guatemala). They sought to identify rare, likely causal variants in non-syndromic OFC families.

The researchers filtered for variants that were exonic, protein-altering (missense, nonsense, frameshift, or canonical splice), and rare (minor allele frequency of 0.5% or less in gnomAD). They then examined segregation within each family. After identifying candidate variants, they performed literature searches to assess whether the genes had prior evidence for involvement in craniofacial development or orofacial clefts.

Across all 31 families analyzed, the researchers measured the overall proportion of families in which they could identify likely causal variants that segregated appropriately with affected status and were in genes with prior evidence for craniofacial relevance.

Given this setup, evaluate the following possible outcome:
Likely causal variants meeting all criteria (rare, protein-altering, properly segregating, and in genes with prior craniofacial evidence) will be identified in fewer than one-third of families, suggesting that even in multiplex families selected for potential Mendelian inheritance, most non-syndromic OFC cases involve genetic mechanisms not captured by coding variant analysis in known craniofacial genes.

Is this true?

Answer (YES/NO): YES